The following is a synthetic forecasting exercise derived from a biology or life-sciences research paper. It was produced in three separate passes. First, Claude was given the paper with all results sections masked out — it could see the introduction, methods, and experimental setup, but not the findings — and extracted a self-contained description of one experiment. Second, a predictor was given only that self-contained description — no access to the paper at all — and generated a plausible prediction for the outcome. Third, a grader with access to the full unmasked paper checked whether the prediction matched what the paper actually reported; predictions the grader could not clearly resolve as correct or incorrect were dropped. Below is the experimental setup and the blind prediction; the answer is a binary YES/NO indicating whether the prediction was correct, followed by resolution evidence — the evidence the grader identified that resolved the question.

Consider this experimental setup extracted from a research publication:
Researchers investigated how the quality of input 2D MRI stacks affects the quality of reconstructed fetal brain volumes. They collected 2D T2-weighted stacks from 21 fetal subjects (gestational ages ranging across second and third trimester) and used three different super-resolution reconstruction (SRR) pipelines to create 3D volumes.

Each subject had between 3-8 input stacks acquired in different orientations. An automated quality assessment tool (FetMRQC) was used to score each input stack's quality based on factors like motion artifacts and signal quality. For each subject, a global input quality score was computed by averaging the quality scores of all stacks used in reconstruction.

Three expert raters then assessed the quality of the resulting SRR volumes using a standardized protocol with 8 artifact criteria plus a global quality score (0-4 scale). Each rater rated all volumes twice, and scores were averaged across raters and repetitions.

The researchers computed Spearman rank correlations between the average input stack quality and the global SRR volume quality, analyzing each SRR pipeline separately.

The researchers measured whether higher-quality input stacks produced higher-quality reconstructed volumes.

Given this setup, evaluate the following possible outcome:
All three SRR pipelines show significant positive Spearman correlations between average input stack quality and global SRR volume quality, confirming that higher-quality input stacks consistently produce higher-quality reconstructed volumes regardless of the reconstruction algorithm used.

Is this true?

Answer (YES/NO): NO